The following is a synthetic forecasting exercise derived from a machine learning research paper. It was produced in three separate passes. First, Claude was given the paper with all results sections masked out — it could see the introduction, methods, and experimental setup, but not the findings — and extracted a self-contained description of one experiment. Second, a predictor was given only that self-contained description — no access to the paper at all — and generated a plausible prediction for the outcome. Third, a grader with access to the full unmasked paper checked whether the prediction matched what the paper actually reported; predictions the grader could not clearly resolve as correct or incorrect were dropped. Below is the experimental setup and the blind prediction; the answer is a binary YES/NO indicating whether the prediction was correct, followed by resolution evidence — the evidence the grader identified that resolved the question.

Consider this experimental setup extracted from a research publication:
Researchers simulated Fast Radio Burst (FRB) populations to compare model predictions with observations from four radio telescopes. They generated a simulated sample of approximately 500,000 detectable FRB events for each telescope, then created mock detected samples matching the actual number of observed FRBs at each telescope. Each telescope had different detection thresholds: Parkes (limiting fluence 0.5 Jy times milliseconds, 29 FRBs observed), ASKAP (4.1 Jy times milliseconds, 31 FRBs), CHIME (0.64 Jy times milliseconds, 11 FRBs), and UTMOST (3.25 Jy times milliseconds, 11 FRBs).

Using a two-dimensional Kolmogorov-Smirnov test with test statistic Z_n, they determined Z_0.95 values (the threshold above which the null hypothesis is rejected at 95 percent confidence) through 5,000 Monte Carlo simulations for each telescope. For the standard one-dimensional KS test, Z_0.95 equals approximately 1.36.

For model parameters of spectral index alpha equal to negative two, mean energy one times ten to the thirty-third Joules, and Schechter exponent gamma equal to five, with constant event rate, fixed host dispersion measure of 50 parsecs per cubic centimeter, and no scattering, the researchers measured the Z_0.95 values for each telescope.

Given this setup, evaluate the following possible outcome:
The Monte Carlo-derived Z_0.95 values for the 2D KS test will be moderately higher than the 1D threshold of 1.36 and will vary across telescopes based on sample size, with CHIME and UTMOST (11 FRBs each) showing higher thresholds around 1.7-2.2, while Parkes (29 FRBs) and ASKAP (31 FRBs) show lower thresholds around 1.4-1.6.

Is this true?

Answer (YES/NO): NO